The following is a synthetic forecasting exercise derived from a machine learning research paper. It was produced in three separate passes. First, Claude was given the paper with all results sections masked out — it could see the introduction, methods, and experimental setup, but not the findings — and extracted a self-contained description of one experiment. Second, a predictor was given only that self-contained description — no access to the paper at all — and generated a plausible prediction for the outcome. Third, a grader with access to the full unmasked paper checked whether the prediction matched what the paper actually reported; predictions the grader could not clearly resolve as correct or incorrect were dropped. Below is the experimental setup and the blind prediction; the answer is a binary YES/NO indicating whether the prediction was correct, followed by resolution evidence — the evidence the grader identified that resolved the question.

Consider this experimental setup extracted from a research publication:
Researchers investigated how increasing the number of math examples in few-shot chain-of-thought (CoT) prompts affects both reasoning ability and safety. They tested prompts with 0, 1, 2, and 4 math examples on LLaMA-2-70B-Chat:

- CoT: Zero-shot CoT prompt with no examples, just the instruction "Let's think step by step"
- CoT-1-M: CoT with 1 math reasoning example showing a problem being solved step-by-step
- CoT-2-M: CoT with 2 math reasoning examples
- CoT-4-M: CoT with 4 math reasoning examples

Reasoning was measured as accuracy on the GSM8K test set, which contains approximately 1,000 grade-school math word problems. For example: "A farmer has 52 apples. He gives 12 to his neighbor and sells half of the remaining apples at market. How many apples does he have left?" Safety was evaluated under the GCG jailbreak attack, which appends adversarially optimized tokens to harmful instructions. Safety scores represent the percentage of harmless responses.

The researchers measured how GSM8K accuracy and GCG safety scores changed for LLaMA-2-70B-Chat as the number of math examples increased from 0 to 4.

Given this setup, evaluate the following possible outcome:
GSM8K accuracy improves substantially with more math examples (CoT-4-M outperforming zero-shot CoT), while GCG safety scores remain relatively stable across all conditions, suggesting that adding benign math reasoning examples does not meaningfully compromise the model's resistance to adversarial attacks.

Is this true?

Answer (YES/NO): NO